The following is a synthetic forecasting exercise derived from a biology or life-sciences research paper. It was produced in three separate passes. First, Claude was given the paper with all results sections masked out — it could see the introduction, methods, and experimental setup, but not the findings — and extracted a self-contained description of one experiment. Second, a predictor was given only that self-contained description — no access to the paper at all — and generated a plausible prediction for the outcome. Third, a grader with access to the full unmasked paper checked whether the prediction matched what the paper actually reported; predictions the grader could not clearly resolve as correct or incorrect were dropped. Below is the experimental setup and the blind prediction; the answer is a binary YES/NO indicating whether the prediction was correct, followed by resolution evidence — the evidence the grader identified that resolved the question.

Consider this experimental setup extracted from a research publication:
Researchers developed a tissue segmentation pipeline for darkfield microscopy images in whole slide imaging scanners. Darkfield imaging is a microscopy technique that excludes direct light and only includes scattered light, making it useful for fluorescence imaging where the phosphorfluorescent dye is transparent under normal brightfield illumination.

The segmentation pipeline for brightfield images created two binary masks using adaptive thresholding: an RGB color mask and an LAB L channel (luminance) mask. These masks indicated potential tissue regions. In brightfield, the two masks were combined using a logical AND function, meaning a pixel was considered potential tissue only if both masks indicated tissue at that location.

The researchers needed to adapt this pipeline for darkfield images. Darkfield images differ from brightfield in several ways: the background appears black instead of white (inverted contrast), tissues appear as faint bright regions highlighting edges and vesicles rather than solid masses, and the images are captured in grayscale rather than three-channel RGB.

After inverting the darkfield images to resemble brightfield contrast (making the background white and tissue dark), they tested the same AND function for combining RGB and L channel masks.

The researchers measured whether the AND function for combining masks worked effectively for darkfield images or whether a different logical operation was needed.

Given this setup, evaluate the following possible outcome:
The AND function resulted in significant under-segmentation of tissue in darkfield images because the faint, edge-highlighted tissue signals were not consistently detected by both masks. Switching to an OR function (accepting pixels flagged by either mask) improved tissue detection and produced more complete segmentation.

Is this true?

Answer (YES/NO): YES